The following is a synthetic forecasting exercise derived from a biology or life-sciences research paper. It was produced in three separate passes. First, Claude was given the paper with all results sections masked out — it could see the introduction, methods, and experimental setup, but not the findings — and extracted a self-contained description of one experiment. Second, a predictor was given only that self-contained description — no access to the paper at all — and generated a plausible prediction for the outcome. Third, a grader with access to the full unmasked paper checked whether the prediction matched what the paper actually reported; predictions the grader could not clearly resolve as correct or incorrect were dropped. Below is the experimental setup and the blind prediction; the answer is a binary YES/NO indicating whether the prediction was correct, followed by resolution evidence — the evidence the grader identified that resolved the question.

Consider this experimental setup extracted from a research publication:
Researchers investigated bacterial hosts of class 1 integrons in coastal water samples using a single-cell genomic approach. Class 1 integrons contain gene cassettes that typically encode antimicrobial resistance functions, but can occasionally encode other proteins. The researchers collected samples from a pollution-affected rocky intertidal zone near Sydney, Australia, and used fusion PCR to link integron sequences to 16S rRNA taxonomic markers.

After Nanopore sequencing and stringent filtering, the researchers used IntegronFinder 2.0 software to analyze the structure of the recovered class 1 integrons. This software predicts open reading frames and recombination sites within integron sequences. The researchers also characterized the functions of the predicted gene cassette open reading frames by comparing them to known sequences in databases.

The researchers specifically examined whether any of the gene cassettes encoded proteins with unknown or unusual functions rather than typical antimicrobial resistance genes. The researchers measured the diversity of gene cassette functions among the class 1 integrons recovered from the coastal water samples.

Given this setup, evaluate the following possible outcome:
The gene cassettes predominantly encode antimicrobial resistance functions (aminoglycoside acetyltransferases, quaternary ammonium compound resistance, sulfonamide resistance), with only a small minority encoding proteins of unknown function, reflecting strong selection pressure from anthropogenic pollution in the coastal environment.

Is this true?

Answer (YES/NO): NO